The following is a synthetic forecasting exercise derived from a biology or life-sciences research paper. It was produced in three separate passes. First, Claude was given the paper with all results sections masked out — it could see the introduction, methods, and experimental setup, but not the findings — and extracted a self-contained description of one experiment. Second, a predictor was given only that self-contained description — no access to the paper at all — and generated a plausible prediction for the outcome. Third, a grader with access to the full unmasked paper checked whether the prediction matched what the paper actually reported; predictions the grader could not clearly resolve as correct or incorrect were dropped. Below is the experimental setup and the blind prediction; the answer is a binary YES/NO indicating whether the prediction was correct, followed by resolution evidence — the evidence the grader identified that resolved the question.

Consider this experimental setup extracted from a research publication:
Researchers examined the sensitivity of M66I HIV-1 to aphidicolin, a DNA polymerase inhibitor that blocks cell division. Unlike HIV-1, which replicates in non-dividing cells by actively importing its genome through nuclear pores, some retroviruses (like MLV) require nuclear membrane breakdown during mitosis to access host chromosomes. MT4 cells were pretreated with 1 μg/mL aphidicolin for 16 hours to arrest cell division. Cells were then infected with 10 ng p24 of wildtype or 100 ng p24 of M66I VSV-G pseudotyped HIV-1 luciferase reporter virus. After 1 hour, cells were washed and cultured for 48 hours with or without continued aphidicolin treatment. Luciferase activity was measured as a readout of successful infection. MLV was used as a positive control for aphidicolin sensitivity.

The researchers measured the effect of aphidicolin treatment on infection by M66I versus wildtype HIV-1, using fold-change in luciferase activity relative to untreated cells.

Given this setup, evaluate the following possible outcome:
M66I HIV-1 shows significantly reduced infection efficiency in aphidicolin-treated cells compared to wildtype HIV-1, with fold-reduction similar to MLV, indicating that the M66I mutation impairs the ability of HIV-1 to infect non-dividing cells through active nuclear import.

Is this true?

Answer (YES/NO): YES